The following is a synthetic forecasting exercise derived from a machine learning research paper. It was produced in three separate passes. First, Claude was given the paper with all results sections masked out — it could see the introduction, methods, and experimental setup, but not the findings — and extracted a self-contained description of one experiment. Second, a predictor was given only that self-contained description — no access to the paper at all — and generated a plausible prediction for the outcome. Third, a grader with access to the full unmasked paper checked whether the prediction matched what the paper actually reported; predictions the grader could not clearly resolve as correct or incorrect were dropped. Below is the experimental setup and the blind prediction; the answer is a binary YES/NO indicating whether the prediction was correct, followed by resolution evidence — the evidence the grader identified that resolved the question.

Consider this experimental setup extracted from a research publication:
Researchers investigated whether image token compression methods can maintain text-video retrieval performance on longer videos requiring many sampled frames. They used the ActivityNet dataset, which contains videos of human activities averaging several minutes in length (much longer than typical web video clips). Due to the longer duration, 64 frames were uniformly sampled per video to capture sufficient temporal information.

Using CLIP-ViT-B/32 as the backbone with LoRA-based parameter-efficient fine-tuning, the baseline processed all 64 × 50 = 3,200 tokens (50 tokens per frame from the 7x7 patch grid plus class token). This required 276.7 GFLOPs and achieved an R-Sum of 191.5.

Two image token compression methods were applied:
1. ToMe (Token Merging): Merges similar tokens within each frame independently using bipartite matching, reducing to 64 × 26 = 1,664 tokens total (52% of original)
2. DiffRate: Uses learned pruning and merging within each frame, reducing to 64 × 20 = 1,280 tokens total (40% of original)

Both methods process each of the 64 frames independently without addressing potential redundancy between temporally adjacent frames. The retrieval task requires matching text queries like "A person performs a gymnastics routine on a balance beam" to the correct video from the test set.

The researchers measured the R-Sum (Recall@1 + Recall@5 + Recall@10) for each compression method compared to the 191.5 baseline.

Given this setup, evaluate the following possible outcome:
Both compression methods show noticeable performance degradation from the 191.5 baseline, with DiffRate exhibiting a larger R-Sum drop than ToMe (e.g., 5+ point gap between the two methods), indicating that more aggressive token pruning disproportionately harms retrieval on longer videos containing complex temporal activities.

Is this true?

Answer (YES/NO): NO